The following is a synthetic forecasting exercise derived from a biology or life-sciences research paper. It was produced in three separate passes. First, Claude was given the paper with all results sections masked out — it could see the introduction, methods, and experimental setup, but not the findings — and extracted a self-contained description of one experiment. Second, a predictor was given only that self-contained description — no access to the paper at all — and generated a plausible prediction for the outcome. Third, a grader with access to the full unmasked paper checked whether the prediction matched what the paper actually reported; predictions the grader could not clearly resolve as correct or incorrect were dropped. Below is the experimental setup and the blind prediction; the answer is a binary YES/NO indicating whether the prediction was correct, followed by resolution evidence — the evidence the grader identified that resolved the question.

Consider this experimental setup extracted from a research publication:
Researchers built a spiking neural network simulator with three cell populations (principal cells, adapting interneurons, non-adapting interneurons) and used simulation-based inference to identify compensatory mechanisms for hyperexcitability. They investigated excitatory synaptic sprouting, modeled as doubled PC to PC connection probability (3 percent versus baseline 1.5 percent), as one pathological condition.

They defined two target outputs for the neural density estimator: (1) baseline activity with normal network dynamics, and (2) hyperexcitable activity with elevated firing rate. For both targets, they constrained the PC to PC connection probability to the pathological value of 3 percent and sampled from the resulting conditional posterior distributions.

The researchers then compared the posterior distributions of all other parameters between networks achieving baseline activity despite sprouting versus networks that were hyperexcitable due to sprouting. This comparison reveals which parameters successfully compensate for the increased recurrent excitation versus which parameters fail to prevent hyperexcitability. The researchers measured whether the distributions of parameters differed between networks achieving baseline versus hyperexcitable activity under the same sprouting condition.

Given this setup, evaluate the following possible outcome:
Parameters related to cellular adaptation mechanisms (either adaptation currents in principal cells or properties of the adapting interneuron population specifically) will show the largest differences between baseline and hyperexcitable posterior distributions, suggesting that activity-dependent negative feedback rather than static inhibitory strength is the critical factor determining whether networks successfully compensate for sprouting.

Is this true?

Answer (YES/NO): NO